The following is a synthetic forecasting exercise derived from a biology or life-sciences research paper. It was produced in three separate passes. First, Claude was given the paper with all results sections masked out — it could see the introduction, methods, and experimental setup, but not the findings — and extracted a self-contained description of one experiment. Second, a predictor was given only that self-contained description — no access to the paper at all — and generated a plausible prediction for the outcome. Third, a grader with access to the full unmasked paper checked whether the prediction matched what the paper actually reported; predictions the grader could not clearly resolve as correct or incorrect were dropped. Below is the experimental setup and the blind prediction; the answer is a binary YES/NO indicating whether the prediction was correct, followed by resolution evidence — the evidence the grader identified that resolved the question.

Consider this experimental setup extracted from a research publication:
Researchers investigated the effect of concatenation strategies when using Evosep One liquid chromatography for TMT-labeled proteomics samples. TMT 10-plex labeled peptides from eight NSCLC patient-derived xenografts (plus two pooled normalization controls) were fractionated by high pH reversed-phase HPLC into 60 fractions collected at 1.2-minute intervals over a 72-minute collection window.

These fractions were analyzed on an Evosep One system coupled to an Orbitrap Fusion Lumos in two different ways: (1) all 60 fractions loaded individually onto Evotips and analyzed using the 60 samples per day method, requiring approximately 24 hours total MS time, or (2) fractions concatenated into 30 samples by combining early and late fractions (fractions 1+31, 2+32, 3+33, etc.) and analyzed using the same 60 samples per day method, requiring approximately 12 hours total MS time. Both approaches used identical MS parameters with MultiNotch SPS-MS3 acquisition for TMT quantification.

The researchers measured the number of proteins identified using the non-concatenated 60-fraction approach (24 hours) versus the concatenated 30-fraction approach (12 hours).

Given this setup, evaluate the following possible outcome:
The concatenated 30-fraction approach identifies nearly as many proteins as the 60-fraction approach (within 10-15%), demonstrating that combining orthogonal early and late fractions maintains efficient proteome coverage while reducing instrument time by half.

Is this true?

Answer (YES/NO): NO